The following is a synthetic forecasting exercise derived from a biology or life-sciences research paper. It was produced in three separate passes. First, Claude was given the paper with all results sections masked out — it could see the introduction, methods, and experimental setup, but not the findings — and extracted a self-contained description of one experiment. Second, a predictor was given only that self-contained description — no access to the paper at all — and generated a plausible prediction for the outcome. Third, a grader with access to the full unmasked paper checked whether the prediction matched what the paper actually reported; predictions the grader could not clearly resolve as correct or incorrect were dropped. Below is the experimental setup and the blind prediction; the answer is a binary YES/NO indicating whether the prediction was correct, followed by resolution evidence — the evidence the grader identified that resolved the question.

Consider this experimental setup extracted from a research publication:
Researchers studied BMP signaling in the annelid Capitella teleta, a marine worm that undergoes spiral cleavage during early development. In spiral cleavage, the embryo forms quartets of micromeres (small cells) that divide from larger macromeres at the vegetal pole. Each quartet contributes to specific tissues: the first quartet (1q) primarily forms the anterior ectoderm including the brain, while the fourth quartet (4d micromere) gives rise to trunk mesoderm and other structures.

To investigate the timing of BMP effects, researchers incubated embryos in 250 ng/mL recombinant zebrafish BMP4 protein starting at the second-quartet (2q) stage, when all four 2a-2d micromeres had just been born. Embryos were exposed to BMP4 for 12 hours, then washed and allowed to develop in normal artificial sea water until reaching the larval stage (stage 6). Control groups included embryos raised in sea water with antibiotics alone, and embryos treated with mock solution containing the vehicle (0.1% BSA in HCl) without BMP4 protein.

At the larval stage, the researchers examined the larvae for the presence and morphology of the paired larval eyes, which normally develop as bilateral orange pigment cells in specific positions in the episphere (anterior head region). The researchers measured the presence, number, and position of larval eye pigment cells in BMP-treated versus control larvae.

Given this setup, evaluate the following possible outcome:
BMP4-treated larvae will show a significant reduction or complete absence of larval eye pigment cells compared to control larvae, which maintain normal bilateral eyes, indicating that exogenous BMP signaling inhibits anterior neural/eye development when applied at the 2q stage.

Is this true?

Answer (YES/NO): YES